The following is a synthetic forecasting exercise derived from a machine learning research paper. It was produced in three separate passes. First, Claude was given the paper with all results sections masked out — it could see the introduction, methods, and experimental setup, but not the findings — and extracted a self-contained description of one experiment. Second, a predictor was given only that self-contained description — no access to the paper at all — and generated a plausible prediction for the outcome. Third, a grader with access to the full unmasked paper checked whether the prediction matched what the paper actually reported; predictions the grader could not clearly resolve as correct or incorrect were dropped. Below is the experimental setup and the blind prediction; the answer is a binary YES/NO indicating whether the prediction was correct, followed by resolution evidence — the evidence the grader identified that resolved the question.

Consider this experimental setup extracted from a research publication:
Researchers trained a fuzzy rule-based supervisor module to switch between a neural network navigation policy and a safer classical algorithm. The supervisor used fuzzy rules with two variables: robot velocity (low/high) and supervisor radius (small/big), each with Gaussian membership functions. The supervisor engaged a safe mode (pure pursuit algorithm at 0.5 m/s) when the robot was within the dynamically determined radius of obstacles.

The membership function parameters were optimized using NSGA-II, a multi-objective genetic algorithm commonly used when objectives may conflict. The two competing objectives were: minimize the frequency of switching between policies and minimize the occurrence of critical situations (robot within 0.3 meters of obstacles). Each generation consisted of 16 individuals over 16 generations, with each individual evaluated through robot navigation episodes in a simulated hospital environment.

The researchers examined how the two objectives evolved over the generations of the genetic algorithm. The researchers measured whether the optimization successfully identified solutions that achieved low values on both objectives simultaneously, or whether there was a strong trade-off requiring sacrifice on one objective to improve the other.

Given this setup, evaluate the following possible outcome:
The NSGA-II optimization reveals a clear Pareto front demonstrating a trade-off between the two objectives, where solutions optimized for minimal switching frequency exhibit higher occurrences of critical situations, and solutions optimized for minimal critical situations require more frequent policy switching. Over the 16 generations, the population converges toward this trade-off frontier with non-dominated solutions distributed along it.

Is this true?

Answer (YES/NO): NO